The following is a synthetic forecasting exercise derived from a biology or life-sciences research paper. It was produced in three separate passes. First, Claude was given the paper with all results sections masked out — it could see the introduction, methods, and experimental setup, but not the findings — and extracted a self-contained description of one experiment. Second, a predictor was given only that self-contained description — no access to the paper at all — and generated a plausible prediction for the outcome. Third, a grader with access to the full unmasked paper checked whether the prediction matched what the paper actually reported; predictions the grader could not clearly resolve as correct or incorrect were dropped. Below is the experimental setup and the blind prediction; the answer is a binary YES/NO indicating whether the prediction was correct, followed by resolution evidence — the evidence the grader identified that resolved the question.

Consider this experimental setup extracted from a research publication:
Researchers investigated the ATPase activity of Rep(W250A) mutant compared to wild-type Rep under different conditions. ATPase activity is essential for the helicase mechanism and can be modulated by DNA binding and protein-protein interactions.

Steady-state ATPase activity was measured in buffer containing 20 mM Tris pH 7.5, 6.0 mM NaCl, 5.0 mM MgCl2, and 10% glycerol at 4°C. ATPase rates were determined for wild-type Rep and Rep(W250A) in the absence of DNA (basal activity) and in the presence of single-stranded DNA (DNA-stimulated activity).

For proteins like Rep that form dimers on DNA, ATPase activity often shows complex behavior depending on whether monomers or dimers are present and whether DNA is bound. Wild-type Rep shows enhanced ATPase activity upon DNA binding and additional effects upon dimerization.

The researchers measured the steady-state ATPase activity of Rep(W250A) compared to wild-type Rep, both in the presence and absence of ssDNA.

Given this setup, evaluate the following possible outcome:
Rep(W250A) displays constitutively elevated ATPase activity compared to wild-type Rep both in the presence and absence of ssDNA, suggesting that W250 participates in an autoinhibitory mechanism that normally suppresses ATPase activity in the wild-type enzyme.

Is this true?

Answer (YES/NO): NO